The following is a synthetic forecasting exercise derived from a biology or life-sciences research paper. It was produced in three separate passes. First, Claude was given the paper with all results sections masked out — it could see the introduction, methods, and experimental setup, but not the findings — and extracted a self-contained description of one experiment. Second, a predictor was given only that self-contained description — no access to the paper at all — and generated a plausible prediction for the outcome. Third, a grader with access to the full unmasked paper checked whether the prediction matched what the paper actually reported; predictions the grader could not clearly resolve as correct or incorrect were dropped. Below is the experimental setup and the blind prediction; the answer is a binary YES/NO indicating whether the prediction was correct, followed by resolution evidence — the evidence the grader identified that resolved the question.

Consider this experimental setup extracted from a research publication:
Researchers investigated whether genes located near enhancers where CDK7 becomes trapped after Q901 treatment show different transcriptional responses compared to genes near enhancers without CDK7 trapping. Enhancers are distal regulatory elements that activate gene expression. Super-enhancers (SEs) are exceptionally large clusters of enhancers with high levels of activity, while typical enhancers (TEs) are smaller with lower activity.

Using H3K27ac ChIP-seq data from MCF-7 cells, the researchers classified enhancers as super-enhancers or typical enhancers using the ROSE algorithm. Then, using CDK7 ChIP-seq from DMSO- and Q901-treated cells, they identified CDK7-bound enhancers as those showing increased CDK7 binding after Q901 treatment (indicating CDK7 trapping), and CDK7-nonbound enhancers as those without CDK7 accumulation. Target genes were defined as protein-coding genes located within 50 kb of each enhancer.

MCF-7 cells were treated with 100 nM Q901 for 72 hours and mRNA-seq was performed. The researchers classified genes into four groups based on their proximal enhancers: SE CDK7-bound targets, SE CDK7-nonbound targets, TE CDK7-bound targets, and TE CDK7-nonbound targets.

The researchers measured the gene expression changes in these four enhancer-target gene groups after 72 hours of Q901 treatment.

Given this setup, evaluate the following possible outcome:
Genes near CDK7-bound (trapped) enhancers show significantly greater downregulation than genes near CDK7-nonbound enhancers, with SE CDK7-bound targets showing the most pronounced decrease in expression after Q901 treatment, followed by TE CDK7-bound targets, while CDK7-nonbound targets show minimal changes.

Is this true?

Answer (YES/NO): NO